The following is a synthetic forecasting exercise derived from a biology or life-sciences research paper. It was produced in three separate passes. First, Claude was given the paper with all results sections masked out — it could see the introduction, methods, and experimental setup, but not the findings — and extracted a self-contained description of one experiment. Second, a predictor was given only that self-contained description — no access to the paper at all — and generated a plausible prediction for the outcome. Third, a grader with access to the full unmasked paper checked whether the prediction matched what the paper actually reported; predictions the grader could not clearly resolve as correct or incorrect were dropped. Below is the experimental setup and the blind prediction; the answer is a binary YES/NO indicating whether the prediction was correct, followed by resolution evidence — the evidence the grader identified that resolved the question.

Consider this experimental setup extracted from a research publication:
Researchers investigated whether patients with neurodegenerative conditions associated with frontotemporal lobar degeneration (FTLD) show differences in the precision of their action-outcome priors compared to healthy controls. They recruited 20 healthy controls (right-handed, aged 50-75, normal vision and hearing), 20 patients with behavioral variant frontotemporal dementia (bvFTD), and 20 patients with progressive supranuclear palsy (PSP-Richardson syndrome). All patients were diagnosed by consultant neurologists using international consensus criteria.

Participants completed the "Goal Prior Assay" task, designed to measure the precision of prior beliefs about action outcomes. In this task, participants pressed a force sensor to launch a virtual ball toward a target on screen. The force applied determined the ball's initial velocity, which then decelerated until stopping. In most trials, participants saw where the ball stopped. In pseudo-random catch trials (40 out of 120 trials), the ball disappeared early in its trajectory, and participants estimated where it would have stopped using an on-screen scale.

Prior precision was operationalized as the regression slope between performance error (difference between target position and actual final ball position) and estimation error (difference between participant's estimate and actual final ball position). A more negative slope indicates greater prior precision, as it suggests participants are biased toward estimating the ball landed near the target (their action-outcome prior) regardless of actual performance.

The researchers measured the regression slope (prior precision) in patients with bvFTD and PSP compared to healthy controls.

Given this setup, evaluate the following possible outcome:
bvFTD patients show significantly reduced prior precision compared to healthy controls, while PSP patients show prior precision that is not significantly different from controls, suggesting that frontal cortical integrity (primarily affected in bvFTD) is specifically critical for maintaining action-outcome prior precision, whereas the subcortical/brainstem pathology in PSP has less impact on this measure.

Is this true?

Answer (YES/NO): NO